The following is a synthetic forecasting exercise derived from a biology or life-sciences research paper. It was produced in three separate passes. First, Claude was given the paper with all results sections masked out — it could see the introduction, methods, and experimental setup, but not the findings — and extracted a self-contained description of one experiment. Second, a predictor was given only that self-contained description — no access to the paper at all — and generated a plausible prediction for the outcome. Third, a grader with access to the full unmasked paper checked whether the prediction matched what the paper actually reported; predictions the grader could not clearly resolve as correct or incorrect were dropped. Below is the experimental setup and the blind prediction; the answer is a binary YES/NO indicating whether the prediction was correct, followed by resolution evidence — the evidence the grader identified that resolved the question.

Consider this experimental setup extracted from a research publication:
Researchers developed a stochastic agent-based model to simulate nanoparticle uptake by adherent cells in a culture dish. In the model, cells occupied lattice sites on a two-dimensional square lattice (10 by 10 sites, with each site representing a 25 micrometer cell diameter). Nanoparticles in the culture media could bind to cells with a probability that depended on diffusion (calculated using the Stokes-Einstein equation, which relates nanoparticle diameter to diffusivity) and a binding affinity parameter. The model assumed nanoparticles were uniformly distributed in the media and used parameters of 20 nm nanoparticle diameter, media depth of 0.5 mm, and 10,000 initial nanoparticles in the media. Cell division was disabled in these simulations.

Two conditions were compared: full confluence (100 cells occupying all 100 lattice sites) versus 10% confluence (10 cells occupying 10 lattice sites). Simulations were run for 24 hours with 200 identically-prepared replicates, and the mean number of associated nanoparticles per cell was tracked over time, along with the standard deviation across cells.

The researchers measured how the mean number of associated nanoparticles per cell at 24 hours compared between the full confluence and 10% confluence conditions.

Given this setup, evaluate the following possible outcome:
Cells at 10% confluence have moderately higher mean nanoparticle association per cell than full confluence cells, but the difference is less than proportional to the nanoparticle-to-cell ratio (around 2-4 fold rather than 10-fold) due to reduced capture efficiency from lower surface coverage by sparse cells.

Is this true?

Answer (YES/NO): NO